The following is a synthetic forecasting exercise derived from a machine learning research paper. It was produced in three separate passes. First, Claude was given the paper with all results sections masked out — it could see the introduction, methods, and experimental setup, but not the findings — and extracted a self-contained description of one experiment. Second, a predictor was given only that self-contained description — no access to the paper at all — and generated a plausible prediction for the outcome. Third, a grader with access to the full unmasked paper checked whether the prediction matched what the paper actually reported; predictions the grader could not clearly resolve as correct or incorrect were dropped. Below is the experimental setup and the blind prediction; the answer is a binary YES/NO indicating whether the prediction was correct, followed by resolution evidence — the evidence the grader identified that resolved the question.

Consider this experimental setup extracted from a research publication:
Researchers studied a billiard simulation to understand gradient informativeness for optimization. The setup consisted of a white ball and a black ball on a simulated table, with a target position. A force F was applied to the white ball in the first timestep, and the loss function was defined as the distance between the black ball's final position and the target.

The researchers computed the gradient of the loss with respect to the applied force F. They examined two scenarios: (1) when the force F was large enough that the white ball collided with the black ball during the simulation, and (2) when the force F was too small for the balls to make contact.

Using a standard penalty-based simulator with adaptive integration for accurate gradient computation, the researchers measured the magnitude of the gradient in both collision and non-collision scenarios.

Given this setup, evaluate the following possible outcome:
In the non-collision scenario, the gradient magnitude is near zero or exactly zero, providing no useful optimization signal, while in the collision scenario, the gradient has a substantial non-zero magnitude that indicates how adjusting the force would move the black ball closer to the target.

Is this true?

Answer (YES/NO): YES